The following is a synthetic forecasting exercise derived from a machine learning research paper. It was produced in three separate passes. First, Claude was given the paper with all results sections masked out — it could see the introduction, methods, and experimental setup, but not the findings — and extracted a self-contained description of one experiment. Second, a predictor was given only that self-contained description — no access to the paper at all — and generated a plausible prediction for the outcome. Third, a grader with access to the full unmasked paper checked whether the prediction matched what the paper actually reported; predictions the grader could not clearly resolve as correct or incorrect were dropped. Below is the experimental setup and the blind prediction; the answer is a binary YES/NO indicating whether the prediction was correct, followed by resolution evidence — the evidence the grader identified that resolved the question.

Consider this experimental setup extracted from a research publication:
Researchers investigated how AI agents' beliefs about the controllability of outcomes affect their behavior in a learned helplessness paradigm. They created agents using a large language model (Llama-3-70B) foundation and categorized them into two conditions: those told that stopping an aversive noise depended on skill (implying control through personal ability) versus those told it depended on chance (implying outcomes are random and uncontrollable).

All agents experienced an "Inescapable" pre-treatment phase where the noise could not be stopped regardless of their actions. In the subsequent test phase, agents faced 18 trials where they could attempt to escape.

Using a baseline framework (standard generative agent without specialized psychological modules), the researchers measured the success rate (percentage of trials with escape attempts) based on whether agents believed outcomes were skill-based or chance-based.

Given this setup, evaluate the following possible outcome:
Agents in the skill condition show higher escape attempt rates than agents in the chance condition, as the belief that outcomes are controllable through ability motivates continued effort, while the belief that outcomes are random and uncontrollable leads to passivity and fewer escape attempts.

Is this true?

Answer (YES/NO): YES